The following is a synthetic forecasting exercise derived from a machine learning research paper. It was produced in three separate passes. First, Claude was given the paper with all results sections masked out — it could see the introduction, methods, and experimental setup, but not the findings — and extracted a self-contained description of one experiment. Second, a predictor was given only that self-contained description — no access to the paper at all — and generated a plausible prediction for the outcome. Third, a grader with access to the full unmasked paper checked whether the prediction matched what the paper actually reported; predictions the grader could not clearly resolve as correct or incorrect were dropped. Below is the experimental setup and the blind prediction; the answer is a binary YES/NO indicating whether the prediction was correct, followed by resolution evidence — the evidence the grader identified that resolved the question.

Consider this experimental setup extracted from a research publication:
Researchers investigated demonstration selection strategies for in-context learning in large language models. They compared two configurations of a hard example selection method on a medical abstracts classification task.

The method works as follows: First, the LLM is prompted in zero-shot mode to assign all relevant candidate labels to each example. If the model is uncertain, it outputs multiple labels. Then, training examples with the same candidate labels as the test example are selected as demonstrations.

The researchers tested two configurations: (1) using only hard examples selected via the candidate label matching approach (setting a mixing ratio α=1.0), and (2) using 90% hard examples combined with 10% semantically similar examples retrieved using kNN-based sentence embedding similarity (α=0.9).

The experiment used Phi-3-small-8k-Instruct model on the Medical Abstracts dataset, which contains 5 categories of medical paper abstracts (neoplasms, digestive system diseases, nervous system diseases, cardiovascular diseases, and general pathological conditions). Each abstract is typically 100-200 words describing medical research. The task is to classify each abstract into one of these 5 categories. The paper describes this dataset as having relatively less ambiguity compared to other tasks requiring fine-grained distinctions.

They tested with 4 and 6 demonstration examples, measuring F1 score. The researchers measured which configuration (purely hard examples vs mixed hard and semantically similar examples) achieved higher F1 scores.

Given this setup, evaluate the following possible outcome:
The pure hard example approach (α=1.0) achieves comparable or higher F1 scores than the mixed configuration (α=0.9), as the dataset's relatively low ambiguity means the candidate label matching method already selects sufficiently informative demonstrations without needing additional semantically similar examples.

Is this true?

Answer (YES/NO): NO